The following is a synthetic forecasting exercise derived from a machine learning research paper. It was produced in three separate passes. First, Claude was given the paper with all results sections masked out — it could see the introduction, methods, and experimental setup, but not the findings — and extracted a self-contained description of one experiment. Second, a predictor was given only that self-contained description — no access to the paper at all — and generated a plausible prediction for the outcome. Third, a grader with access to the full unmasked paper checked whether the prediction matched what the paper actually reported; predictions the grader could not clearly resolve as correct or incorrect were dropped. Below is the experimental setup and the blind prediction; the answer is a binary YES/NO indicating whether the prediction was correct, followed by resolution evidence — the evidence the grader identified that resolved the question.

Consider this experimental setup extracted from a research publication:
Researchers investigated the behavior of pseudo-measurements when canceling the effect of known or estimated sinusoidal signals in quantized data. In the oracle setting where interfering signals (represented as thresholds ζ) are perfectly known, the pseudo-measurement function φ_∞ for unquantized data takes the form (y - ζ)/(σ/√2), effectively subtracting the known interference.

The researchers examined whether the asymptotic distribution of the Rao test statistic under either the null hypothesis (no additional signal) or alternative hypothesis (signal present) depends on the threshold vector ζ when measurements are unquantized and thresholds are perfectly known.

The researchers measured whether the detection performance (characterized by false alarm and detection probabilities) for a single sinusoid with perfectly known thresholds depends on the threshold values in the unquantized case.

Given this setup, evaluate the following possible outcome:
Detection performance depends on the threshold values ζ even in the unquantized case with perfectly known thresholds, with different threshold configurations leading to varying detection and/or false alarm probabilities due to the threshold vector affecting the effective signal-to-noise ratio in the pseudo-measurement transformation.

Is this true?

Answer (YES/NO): NO